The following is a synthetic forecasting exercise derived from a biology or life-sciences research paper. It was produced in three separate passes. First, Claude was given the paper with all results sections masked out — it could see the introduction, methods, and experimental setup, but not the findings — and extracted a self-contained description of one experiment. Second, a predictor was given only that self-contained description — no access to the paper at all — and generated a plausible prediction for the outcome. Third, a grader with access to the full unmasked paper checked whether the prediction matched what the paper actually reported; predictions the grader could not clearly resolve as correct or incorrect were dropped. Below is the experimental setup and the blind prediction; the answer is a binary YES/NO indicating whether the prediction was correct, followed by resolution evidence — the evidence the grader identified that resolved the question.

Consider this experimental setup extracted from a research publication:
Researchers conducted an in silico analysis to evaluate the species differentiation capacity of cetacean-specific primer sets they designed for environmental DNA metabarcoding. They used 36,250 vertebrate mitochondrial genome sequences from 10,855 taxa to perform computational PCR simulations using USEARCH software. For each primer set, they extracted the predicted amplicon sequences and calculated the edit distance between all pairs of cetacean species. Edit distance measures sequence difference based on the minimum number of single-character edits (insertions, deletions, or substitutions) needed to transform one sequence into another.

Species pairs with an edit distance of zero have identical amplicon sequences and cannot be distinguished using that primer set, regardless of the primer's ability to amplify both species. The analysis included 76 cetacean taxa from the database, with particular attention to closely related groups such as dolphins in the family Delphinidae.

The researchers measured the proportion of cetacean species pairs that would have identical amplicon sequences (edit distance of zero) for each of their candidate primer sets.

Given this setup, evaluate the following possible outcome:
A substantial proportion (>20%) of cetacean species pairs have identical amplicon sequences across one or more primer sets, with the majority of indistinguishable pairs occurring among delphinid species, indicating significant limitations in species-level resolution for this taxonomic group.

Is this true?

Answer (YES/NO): NO